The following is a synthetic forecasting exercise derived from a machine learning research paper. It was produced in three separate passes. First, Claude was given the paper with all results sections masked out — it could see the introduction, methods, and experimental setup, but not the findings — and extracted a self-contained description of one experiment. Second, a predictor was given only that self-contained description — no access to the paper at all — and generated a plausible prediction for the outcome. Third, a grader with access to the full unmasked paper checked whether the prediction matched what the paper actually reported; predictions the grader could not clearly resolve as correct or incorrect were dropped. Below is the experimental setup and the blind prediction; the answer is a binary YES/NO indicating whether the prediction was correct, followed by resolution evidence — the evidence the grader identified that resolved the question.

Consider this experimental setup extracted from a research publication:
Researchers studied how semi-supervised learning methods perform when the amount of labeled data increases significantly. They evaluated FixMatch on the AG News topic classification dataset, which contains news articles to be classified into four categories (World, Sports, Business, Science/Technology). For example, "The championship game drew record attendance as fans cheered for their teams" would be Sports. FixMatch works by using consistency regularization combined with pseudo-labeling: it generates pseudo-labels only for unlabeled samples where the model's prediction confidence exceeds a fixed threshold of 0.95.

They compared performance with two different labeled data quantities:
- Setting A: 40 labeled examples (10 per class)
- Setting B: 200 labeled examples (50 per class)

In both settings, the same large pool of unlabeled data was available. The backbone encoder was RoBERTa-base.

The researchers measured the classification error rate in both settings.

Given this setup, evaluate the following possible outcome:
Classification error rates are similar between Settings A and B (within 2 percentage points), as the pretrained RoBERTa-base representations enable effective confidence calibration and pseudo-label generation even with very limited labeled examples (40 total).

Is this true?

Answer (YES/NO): NO